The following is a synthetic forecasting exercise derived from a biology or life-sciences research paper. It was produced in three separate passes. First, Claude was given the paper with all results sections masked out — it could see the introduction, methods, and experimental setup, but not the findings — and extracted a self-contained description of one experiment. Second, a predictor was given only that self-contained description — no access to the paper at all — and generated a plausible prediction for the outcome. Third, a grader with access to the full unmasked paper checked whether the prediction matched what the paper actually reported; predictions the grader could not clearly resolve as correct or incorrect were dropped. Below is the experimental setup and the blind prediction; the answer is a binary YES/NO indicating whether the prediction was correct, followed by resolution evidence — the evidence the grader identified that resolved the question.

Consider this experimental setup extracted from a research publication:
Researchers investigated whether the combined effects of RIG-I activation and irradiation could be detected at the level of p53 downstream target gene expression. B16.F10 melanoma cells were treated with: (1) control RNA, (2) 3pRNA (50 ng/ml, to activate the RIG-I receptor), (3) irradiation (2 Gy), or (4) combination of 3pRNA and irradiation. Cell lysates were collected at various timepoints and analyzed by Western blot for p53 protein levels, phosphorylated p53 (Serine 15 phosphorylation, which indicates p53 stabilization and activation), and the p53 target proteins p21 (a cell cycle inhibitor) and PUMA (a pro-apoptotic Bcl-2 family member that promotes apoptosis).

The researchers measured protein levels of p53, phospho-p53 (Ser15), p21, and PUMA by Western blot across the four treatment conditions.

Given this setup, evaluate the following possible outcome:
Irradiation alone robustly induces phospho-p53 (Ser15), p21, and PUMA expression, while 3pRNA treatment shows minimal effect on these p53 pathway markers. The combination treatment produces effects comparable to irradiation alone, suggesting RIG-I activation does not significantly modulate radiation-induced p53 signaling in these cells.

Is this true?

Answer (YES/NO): NO